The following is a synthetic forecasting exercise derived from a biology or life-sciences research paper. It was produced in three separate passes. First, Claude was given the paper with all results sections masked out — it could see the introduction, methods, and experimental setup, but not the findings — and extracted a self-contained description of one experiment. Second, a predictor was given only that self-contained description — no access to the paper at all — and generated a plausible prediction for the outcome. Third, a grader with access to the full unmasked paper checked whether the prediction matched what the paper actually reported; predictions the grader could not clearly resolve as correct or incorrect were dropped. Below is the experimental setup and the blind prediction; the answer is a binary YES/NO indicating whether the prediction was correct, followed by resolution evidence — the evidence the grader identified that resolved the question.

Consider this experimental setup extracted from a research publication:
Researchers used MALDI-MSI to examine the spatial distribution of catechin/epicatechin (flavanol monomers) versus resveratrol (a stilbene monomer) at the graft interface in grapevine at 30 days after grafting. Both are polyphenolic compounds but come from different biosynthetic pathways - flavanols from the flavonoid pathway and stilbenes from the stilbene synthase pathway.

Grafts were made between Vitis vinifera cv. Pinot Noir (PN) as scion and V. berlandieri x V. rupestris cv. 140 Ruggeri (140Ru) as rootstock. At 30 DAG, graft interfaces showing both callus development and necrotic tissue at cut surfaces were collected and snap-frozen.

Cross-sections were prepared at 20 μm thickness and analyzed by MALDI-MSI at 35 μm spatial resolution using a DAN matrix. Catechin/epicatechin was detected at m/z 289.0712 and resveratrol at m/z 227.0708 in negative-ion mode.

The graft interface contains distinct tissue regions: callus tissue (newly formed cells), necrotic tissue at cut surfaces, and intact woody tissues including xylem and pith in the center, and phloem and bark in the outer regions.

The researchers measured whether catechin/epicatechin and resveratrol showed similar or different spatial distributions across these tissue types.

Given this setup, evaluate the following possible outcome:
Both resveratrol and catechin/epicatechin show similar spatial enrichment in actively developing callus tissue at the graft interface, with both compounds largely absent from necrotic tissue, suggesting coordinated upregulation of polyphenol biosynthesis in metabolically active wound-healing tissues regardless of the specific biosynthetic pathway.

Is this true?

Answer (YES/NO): NO